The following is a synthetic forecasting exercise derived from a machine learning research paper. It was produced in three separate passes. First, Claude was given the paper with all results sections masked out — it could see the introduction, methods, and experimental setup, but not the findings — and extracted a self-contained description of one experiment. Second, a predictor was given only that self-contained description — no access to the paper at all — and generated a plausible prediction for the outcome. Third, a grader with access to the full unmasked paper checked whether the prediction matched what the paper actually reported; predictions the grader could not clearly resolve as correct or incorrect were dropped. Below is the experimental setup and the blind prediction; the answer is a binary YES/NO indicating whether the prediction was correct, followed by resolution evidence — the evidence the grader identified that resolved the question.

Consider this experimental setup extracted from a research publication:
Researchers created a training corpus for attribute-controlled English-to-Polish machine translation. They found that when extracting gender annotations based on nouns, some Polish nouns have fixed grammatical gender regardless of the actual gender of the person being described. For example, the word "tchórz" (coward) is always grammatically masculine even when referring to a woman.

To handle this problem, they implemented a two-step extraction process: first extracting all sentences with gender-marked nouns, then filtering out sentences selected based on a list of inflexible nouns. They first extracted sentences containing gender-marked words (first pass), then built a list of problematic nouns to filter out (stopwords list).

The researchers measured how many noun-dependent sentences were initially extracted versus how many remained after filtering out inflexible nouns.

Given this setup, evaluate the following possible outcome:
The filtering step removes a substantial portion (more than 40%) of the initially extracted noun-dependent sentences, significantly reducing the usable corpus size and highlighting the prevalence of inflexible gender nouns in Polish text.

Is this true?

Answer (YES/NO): YES